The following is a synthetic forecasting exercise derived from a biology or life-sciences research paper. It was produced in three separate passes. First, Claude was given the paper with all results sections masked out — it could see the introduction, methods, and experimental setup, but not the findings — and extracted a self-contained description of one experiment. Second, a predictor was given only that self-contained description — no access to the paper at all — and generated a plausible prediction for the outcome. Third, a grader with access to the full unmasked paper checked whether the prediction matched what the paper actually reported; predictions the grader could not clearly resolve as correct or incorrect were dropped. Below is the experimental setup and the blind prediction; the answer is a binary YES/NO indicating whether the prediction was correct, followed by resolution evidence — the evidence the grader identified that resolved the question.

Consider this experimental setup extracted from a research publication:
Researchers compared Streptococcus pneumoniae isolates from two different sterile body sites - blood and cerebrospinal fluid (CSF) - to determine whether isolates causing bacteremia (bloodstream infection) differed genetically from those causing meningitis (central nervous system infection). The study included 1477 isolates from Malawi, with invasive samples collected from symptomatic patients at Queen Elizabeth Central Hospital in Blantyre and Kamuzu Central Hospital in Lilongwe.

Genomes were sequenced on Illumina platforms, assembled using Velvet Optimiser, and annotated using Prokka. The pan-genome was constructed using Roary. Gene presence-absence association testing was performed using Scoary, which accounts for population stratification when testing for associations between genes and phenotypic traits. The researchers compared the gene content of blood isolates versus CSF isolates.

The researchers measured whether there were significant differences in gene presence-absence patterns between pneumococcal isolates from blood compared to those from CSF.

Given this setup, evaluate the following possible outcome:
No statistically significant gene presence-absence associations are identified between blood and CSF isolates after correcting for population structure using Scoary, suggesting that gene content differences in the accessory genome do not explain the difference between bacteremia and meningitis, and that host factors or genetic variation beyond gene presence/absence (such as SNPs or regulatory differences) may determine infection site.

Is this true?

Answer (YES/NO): YES